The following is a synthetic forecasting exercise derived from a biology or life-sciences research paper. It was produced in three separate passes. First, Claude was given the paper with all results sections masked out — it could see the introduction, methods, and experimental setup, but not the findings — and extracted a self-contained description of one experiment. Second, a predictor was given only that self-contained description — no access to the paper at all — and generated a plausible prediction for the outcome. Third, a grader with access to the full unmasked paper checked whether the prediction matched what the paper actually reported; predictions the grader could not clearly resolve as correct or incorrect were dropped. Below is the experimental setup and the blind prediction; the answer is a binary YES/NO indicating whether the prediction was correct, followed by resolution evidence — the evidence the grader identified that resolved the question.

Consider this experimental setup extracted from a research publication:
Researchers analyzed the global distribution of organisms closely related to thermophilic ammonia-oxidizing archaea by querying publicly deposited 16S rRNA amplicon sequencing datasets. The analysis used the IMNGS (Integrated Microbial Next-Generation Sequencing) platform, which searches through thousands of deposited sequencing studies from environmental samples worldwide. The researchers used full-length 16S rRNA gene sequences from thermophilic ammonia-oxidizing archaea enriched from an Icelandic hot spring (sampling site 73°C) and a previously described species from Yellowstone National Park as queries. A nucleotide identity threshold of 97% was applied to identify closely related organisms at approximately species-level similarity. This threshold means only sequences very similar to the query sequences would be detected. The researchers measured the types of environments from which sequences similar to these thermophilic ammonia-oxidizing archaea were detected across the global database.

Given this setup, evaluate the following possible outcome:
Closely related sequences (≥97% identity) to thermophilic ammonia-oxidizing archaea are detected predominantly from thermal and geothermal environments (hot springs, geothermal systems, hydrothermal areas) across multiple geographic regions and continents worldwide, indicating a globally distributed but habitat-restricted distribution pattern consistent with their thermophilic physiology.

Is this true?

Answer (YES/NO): YES